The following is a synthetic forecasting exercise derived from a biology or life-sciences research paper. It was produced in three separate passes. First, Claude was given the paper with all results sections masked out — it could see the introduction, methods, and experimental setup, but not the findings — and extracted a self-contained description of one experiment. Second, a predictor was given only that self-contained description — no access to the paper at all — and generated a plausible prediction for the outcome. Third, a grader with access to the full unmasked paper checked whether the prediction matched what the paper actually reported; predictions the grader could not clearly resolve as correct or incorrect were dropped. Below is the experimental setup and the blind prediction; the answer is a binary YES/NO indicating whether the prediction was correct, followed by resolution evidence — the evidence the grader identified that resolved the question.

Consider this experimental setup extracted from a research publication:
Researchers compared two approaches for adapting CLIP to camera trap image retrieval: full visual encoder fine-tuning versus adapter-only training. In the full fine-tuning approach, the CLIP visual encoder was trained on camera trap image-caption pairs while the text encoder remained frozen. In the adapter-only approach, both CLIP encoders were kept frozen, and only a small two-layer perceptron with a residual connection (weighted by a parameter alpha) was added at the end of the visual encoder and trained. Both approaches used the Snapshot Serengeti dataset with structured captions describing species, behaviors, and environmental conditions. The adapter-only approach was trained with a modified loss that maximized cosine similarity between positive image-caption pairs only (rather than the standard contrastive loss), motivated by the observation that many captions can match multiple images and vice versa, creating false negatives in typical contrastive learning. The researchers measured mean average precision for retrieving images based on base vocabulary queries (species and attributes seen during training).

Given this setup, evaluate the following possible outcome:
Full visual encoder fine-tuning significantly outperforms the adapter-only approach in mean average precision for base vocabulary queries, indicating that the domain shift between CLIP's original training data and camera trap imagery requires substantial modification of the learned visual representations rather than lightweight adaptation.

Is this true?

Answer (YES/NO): YES